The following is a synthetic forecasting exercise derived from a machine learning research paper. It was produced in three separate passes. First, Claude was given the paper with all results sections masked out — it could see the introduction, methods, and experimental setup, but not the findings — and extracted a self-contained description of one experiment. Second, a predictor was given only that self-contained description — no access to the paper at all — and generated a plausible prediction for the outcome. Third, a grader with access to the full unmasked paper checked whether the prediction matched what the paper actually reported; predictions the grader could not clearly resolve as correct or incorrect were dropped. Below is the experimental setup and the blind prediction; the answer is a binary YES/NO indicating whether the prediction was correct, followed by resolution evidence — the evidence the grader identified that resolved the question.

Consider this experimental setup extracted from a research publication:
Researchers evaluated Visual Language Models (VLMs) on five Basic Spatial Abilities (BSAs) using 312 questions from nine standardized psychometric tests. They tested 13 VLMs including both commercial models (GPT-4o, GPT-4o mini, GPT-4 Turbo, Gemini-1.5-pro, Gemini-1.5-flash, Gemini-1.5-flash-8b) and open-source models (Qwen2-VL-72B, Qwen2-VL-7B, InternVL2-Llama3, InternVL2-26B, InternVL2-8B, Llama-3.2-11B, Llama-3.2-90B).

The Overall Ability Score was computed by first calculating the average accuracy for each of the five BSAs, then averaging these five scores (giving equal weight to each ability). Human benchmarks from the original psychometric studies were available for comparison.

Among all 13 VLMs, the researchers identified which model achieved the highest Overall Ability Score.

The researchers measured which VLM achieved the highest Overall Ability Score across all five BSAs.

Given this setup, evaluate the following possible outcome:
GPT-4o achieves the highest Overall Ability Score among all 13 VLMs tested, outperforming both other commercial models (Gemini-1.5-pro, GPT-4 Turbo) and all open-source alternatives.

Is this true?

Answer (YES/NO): NO